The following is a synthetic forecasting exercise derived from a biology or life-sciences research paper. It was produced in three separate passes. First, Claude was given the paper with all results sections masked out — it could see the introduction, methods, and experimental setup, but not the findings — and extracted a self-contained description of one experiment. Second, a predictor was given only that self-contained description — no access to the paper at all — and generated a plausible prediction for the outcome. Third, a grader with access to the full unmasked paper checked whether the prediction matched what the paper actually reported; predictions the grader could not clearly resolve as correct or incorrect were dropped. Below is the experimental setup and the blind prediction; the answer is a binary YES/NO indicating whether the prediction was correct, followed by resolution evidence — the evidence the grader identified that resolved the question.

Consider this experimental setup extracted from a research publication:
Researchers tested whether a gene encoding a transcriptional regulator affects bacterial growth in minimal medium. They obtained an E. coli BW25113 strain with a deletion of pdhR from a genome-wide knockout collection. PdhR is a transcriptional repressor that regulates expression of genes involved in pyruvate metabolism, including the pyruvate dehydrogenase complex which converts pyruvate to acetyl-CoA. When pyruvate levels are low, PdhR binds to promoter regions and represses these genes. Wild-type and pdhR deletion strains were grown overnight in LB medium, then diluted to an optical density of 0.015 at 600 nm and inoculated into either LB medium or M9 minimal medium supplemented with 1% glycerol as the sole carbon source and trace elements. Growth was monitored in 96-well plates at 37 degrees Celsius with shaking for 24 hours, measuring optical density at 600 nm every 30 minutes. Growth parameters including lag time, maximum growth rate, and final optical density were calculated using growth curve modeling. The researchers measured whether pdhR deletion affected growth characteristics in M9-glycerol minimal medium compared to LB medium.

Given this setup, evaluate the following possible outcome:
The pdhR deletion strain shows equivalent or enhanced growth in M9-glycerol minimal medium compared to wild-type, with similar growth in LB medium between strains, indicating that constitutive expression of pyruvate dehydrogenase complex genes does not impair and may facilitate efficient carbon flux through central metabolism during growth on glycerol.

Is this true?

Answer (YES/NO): NO